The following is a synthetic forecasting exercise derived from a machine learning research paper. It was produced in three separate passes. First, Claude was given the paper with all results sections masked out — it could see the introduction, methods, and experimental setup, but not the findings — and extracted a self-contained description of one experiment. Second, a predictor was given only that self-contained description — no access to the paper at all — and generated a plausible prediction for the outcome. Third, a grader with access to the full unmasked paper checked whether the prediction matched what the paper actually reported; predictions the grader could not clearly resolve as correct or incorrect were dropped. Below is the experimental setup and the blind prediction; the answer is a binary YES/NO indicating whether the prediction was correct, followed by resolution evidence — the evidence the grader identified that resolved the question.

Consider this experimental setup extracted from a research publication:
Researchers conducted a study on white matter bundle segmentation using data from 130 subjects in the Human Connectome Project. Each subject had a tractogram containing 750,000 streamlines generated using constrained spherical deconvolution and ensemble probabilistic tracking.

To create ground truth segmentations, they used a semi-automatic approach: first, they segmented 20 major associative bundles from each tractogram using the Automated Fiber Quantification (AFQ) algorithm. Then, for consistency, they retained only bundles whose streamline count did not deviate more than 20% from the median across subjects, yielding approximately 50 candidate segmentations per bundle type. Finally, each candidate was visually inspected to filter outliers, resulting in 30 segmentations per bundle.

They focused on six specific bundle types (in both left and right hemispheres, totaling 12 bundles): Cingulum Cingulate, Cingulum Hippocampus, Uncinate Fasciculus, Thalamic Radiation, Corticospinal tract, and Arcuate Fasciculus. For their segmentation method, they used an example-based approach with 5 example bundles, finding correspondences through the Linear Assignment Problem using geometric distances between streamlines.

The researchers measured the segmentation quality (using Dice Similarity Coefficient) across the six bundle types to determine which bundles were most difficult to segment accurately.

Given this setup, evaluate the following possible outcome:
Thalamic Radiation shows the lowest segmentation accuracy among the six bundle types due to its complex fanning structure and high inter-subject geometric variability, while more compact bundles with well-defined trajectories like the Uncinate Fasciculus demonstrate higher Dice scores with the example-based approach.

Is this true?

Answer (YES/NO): NO